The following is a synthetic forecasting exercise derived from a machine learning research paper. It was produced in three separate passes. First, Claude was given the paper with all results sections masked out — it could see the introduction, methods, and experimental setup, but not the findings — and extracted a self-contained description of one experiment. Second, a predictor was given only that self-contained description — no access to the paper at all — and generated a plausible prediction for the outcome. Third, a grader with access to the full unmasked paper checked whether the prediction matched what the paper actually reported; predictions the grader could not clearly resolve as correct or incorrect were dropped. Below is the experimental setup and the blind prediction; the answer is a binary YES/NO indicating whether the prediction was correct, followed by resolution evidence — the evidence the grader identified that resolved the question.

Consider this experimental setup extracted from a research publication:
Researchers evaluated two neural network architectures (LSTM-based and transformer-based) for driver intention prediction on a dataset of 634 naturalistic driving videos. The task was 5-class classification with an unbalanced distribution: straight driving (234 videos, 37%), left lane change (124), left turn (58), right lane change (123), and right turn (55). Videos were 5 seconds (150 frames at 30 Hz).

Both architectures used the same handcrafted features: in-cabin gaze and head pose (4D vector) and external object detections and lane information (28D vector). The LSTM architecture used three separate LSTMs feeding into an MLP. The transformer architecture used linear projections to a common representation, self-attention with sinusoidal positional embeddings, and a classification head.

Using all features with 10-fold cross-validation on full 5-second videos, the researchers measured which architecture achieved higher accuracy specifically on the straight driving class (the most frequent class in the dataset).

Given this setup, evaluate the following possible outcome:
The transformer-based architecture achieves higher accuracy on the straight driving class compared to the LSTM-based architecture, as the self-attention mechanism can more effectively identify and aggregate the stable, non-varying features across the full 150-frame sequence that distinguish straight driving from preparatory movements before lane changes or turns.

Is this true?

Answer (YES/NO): YES